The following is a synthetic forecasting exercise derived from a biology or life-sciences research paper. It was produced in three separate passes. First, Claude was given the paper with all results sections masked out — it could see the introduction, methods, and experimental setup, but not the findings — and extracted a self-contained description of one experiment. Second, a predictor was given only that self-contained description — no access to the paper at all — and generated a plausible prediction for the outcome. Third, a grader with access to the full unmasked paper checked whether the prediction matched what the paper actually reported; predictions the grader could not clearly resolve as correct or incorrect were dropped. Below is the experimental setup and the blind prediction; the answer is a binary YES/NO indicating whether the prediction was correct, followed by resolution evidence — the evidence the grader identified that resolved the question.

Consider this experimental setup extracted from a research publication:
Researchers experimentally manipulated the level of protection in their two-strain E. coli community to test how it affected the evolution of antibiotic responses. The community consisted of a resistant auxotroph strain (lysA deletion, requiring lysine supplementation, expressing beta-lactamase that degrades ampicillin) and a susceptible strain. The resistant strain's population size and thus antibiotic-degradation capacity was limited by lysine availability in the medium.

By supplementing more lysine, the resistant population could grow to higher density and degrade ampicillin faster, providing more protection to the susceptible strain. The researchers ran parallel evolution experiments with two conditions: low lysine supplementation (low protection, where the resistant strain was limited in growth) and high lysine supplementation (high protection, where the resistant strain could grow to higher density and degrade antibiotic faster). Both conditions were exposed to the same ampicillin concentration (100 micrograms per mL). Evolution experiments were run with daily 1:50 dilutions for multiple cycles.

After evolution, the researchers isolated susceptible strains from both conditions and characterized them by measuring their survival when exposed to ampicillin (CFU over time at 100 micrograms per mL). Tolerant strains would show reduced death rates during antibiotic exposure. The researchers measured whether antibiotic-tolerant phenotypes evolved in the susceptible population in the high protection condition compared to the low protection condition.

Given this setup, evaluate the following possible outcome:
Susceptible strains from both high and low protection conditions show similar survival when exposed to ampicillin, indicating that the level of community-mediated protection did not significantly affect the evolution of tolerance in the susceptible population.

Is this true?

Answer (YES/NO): NO